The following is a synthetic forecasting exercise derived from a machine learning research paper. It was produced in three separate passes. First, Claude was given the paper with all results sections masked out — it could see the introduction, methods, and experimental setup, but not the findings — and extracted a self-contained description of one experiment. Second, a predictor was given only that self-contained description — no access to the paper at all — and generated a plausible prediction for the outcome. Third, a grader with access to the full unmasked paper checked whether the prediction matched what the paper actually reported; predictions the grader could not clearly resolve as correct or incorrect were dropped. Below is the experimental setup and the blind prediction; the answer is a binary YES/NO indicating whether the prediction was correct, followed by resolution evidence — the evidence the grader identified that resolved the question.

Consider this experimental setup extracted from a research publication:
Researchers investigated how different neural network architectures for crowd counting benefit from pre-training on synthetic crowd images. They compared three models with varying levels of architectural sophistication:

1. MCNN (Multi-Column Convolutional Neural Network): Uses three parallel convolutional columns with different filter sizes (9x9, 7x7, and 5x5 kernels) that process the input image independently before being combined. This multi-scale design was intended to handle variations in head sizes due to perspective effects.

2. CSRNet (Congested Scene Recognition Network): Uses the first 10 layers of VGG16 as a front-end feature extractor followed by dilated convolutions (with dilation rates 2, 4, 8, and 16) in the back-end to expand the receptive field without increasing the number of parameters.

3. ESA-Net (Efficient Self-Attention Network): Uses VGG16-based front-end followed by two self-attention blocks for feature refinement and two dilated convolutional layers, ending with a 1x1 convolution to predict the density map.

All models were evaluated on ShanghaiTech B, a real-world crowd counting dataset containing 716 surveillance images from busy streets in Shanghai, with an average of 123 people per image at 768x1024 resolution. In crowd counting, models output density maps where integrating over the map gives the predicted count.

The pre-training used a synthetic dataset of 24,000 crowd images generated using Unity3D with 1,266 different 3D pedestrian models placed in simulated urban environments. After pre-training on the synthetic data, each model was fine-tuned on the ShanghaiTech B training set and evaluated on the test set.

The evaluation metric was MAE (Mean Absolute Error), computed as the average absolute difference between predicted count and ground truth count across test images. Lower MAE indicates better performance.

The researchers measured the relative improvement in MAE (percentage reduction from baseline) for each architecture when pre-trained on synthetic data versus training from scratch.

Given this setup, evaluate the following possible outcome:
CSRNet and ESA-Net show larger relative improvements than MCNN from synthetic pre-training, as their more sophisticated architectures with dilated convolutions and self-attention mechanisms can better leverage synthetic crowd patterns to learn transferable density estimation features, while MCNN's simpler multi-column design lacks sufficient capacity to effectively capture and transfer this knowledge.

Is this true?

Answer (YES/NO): NO